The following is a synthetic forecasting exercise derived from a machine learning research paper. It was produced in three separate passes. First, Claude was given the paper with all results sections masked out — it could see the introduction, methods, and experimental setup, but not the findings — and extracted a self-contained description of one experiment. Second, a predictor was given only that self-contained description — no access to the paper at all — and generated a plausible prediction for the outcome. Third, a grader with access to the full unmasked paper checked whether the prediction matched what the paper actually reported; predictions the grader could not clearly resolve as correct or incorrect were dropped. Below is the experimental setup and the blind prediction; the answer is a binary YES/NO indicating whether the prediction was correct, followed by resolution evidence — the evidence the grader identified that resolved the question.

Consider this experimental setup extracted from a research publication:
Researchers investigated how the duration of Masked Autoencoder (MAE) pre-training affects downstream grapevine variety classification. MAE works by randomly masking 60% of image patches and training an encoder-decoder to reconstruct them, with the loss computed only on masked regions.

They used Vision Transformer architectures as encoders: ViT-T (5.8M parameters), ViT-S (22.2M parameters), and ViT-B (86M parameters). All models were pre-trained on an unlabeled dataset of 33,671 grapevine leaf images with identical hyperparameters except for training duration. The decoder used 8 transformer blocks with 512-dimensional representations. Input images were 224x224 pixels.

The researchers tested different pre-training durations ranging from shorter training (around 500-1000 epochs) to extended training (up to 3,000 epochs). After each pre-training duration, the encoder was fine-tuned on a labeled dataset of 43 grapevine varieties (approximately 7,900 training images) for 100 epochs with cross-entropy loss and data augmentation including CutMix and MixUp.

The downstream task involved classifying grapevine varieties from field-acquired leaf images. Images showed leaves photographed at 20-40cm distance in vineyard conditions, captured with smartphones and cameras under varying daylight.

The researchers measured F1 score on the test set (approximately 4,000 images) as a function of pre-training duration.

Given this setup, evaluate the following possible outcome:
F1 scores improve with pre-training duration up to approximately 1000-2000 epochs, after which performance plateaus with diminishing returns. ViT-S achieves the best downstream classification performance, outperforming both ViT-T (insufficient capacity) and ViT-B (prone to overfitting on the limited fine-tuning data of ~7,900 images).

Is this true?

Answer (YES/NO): NO